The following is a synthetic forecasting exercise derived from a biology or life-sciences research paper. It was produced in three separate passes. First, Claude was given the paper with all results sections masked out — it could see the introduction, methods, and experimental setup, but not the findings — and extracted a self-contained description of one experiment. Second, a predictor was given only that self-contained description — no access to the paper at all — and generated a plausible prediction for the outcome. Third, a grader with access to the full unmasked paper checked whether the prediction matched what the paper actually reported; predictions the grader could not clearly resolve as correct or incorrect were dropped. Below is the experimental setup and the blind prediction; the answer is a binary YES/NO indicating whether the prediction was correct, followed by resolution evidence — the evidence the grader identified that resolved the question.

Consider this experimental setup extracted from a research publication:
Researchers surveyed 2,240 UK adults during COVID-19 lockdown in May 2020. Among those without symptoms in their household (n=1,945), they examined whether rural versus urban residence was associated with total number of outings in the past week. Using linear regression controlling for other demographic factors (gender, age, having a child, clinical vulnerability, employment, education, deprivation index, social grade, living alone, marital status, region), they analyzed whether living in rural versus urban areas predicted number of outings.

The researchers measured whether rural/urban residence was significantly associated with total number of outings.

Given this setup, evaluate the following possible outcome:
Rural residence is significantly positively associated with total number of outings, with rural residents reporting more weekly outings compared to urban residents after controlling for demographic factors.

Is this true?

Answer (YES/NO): YES